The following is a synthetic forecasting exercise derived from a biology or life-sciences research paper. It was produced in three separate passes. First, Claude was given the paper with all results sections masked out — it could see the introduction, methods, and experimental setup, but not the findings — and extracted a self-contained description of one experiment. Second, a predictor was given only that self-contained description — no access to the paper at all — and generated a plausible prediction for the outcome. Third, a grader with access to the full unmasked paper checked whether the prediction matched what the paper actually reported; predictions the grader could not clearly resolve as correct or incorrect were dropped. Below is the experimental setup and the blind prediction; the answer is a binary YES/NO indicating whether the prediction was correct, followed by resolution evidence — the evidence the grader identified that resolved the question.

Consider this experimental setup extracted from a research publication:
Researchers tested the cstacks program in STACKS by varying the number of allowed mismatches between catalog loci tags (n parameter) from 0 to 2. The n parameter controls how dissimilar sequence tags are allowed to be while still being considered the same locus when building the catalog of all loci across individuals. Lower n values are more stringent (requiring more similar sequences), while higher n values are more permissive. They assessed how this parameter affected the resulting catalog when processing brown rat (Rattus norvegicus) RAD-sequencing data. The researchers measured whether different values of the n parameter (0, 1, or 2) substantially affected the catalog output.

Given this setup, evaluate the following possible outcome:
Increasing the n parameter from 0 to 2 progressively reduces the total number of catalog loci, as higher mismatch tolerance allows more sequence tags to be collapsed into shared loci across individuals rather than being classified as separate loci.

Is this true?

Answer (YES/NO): NO